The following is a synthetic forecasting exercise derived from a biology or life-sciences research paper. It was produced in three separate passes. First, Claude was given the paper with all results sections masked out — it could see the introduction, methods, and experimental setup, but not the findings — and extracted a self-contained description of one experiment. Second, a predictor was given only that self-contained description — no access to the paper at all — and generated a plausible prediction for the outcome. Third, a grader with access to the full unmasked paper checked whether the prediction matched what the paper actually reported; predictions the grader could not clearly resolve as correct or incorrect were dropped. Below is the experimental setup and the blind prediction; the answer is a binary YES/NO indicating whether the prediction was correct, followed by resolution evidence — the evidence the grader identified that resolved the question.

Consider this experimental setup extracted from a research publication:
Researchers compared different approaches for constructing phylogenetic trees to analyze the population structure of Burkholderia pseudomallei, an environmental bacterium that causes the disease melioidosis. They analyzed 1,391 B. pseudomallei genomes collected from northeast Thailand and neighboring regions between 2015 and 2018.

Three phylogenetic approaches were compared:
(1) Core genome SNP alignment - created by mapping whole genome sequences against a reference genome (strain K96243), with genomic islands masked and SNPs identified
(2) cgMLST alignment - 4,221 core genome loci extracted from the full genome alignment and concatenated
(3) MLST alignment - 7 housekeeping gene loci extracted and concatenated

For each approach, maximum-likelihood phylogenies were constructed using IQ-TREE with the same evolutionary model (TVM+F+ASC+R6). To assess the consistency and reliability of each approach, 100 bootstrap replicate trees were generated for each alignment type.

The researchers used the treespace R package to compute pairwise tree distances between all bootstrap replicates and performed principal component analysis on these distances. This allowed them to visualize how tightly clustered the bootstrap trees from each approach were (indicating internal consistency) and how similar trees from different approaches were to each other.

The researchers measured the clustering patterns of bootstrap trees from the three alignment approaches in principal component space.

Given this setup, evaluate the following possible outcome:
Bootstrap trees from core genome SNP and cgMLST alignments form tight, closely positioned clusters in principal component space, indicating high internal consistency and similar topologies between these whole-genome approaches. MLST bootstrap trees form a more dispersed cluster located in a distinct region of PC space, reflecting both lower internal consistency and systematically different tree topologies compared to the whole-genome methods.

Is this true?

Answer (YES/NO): YES